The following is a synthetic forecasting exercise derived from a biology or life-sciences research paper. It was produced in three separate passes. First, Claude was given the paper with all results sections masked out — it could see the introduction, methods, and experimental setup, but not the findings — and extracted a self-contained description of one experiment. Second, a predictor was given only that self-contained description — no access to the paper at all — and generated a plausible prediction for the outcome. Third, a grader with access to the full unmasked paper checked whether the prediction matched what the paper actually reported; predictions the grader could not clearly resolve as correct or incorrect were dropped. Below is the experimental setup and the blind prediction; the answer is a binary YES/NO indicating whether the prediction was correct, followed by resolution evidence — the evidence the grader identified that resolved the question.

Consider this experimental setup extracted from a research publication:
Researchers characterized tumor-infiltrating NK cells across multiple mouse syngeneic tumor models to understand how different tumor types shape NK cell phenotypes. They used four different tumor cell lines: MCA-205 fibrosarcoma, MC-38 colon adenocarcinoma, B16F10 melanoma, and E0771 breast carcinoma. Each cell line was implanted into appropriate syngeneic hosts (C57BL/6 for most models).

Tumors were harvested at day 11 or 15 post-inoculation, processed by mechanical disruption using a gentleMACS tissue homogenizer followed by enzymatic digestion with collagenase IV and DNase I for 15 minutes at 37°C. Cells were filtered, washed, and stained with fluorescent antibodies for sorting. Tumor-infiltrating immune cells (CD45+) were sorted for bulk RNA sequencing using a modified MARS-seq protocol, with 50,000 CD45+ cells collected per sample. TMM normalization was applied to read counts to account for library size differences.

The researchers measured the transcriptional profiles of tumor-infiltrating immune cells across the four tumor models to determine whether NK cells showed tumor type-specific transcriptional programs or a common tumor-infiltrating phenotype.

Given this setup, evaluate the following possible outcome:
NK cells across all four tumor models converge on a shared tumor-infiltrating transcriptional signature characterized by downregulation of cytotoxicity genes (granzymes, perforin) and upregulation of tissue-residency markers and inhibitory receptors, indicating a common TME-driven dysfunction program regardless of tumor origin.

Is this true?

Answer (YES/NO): NO